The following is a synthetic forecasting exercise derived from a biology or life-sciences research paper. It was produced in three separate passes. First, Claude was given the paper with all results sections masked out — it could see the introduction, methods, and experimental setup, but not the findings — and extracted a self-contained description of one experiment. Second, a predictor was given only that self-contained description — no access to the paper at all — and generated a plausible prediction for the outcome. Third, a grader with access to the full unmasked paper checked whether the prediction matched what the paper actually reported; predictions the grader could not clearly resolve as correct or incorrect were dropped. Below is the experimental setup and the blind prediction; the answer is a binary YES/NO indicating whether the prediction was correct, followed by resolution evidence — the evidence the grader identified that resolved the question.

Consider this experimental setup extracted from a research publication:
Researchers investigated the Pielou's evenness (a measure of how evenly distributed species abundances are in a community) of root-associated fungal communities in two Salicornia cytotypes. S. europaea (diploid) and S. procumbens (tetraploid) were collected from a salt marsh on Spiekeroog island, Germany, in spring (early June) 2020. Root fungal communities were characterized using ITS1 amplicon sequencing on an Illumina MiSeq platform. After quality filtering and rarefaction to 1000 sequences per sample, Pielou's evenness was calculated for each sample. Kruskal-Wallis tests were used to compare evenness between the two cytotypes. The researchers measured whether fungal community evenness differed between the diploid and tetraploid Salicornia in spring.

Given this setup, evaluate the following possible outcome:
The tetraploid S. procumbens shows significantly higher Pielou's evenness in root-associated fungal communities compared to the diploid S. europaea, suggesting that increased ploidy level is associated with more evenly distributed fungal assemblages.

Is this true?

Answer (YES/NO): YES